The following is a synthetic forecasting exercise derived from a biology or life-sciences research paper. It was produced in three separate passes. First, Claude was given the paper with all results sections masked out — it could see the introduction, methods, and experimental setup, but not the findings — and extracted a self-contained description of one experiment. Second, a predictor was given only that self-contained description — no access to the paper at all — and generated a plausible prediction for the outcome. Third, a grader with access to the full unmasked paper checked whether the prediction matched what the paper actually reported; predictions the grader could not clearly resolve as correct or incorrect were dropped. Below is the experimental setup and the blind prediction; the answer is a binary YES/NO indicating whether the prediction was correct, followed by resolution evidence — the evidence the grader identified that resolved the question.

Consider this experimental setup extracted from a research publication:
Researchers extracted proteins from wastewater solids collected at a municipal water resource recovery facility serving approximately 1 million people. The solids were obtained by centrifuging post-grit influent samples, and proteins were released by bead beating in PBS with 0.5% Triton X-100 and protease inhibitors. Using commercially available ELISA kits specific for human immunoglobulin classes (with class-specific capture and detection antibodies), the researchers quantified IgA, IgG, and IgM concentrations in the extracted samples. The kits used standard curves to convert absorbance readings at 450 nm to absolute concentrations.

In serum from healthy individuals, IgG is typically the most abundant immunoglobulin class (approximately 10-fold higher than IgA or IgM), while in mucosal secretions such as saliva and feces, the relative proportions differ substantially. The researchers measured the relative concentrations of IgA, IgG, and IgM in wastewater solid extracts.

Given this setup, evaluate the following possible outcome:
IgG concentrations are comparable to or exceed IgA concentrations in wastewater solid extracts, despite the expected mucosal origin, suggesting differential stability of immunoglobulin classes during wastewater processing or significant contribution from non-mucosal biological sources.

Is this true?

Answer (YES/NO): NO